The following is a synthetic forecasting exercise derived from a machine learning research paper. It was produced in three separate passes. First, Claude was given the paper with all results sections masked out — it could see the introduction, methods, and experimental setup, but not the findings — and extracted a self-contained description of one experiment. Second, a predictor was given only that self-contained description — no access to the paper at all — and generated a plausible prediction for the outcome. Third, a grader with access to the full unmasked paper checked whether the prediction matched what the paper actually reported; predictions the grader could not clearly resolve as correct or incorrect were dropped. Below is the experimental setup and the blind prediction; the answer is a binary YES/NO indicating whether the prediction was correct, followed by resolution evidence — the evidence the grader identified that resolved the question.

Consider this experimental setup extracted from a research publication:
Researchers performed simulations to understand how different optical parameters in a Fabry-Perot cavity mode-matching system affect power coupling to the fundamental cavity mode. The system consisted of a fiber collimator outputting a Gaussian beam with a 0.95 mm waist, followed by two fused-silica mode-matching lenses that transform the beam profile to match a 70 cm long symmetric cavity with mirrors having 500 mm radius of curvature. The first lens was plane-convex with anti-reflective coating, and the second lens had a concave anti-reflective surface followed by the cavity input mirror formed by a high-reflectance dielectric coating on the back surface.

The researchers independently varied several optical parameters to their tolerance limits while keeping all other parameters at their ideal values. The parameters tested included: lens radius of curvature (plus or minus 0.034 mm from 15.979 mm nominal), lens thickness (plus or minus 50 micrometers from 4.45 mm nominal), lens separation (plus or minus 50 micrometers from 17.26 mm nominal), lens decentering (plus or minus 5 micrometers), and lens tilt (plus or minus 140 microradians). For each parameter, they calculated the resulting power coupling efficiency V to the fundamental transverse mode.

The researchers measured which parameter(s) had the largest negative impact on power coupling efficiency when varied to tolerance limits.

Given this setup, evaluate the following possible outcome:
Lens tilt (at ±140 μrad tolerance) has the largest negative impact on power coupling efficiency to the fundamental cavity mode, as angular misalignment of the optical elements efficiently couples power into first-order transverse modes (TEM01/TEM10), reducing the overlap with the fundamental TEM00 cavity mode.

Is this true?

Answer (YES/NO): NO